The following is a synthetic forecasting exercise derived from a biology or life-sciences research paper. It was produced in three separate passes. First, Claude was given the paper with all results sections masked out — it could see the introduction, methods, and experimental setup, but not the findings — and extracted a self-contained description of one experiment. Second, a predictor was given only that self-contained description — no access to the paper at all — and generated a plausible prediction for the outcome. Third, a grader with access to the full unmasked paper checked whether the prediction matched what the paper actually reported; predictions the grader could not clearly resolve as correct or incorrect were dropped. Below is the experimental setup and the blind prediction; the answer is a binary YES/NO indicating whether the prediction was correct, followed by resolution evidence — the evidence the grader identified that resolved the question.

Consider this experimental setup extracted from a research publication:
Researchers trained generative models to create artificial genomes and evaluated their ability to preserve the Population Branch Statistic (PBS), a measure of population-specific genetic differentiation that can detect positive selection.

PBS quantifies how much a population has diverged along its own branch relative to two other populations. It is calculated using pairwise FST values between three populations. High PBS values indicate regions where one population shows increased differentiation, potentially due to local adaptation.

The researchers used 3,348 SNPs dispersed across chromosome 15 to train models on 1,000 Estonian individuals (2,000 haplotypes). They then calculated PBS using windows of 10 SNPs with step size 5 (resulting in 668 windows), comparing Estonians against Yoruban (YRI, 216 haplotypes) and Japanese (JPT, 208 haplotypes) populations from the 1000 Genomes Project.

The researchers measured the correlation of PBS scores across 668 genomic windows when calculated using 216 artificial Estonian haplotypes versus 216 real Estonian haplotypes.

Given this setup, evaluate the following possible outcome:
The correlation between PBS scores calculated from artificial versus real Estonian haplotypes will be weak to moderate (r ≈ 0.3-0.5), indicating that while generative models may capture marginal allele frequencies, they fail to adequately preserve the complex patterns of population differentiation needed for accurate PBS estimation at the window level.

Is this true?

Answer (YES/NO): NO